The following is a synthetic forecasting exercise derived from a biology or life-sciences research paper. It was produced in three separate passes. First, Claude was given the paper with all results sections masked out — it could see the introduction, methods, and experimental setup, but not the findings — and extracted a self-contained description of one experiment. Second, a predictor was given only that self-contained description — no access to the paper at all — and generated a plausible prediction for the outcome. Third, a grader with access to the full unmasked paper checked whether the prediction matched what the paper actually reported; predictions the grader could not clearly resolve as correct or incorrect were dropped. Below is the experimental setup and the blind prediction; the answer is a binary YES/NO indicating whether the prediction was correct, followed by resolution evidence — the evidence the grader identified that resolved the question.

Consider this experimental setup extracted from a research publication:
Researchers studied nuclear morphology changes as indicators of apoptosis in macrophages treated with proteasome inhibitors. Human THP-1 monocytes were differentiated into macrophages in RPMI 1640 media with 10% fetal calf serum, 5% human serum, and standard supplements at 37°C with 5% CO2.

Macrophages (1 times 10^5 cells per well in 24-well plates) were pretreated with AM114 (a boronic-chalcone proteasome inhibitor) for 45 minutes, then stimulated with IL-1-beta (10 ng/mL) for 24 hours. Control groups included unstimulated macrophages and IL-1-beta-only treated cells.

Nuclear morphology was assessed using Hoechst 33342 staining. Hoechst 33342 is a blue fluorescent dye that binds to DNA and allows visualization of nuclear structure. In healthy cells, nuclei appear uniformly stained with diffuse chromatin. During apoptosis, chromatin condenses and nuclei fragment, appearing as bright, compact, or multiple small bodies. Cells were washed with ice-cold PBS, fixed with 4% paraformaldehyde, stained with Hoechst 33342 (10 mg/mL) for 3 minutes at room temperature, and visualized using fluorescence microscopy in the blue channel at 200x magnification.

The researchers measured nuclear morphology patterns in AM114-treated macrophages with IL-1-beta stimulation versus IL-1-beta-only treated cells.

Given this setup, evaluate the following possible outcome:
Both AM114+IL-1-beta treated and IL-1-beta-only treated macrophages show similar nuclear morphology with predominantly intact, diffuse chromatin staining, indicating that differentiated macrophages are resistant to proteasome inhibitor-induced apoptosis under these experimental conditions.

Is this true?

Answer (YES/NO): NO